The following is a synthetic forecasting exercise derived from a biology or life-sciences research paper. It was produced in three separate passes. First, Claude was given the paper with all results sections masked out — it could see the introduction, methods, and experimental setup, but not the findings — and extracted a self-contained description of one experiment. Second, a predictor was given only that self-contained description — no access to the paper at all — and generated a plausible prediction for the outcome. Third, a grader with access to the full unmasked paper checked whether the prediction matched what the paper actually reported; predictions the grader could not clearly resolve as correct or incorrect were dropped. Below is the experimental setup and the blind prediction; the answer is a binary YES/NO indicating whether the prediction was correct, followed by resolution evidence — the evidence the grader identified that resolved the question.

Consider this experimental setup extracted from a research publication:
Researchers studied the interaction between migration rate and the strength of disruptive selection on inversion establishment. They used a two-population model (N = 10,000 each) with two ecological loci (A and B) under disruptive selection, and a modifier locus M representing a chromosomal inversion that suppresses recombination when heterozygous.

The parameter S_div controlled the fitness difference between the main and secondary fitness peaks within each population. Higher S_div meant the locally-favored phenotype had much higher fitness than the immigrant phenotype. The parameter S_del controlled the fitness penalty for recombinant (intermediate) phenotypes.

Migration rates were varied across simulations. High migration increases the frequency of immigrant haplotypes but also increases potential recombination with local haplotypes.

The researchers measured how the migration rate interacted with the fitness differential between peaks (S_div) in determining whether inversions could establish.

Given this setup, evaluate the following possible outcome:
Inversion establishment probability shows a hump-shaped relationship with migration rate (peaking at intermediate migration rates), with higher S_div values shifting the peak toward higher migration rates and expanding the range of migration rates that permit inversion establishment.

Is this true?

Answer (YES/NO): NO